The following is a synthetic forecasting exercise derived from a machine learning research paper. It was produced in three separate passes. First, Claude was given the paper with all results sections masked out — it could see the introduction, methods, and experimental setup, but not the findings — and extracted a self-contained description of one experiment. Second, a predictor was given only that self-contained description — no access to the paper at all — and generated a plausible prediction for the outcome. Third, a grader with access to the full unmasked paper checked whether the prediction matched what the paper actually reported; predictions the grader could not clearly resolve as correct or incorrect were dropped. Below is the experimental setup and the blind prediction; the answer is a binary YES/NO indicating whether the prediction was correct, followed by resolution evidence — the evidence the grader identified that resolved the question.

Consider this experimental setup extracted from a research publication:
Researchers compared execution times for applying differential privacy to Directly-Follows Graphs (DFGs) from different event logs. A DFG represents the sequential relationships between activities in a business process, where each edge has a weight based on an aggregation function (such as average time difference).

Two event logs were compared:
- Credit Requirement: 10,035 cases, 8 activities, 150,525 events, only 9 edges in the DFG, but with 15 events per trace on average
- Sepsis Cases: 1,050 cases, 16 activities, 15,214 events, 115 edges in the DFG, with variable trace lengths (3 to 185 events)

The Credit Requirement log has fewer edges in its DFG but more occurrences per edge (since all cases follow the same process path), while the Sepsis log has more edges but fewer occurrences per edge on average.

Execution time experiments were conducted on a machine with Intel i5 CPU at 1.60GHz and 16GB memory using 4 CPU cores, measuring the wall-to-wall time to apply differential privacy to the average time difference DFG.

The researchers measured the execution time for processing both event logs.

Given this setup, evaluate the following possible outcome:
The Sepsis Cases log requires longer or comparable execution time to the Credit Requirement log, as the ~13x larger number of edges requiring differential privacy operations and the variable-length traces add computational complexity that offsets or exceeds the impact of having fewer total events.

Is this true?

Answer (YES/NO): NO